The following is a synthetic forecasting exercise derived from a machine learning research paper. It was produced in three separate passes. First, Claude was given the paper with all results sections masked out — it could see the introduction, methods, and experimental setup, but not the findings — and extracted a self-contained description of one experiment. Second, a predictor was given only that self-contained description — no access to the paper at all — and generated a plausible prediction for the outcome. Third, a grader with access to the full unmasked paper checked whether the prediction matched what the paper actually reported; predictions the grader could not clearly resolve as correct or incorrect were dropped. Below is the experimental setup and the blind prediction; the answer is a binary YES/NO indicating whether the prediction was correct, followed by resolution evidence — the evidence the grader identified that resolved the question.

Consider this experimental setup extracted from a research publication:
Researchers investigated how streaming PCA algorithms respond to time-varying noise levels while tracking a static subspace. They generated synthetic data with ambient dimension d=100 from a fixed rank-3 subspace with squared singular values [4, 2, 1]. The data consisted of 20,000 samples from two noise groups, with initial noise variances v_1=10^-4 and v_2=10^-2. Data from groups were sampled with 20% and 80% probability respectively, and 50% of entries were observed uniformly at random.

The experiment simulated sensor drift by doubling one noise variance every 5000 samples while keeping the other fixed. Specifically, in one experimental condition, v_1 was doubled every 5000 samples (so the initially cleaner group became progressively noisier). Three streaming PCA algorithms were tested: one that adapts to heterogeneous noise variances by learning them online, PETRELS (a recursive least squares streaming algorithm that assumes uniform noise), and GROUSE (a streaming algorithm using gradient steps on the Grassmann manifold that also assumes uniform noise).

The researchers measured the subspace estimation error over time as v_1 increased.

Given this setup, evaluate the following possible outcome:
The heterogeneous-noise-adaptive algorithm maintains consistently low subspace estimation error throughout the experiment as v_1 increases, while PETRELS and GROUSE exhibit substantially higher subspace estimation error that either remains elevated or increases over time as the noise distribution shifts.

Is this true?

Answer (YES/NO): NO